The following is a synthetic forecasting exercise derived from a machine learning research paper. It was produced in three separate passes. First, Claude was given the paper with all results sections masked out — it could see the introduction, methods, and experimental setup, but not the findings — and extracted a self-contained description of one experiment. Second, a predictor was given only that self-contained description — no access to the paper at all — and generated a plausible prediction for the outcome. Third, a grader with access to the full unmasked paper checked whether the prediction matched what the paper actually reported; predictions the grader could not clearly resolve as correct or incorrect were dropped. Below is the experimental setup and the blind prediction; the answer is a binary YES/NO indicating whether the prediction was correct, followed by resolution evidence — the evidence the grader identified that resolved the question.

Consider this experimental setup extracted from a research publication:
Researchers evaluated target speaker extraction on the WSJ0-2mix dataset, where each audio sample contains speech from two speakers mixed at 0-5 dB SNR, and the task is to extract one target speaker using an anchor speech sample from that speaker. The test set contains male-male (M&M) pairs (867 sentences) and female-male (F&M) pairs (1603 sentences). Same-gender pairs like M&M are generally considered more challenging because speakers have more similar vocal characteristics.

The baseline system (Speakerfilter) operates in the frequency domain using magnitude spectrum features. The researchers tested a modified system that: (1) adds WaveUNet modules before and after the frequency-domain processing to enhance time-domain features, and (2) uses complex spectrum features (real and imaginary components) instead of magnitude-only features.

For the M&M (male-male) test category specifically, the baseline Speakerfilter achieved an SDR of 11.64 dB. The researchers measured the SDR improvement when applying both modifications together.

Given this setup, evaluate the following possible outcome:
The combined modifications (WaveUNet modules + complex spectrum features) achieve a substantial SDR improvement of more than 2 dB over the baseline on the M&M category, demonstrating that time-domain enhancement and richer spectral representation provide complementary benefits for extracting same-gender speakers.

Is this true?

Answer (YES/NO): NO